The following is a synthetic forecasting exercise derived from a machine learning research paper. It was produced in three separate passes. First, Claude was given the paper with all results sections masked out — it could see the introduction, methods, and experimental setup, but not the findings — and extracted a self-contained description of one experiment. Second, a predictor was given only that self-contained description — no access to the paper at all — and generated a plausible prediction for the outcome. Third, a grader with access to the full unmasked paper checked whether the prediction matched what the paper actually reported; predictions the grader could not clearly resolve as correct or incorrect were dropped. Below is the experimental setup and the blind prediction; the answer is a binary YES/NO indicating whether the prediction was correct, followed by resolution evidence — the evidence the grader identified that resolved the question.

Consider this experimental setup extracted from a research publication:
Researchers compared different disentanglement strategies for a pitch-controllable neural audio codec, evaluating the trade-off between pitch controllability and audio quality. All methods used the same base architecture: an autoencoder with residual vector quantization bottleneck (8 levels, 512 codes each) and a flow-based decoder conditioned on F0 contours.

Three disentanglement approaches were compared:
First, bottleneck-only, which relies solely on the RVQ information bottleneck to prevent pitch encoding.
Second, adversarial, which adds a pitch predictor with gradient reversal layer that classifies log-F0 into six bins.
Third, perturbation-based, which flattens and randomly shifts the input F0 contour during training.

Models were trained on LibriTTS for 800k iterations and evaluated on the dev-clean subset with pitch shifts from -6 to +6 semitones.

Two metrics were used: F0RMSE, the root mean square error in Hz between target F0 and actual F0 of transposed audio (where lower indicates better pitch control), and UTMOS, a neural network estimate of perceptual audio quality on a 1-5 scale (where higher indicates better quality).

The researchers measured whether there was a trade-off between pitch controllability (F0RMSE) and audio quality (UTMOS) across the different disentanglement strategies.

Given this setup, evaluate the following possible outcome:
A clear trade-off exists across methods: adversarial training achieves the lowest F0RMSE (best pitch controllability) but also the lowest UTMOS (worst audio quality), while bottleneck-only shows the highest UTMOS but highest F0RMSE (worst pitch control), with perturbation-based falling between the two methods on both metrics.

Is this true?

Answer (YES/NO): NO